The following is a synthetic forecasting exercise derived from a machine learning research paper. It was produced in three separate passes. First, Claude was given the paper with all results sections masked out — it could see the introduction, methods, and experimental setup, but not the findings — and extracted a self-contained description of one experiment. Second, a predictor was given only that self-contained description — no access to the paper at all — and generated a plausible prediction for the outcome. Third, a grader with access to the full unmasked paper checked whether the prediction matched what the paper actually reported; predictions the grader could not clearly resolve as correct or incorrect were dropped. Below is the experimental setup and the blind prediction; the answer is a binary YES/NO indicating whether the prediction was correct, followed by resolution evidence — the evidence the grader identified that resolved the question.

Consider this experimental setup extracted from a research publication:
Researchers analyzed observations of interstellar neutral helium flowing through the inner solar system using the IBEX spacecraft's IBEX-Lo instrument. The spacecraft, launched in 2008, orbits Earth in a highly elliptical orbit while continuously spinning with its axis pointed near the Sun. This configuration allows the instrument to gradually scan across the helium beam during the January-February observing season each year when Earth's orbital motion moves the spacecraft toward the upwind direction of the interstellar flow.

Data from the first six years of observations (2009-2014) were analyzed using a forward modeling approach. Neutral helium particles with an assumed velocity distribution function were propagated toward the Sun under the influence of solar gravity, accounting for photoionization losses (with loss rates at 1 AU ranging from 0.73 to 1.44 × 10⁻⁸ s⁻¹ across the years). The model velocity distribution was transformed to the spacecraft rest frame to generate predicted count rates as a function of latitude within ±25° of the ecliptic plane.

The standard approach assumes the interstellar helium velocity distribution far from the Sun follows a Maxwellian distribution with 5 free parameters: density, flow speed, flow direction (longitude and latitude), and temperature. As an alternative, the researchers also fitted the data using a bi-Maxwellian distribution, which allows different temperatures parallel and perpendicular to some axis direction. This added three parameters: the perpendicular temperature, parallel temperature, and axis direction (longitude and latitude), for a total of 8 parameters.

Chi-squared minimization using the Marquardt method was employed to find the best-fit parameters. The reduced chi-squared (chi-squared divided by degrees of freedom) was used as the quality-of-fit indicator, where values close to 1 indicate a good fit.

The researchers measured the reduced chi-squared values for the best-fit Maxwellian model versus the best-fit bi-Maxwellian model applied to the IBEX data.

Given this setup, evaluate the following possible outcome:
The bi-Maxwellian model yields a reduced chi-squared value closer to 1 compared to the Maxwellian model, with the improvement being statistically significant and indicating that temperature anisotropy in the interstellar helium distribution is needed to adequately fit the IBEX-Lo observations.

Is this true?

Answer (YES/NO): YES